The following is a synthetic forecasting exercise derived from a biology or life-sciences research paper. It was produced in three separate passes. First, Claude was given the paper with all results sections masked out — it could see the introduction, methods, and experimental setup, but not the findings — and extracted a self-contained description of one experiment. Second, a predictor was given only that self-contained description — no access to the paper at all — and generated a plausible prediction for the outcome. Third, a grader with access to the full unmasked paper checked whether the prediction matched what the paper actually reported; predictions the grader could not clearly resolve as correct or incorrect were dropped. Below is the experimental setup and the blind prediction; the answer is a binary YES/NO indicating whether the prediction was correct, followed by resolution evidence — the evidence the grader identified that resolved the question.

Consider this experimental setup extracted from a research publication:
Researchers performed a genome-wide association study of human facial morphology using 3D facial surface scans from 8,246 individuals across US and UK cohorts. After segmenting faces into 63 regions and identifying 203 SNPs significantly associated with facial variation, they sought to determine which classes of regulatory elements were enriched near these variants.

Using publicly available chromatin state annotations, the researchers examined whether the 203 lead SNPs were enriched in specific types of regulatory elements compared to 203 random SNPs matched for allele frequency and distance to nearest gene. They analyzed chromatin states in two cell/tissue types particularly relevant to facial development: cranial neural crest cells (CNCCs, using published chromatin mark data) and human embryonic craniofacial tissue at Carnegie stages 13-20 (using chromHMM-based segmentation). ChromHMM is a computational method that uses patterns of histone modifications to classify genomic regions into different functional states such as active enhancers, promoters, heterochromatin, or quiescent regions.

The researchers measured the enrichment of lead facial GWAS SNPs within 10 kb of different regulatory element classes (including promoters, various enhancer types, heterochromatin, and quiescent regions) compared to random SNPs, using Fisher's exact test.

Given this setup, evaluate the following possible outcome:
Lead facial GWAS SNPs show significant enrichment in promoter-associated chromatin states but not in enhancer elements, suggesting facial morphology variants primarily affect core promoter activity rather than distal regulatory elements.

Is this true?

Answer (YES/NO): NO